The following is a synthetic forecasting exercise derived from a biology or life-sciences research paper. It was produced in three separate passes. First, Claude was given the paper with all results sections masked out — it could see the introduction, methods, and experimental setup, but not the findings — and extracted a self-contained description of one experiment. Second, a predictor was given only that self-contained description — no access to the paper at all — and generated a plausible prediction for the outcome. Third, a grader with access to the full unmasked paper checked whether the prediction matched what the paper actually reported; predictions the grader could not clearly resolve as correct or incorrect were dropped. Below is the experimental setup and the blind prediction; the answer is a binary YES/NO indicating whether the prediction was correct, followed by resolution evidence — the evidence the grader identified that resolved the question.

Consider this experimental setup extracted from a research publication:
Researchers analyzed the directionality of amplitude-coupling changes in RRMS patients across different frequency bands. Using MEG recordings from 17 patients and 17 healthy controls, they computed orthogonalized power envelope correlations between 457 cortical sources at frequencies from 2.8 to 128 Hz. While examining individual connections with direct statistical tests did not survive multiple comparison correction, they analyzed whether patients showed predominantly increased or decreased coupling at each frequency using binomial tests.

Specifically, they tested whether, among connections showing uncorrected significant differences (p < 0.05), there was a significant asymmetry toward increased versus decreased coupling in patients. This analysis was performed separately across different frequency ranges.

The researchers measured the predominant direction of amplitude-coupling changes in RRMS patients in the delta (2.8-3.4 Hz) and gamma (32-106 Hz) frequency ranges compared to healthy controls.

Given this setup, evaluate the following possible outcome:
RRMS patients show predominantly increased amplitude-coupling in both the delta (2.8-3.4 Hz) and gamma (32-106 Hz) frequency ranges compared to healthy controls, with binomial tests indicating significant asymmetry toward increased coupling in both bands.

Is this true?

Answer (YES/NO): YES